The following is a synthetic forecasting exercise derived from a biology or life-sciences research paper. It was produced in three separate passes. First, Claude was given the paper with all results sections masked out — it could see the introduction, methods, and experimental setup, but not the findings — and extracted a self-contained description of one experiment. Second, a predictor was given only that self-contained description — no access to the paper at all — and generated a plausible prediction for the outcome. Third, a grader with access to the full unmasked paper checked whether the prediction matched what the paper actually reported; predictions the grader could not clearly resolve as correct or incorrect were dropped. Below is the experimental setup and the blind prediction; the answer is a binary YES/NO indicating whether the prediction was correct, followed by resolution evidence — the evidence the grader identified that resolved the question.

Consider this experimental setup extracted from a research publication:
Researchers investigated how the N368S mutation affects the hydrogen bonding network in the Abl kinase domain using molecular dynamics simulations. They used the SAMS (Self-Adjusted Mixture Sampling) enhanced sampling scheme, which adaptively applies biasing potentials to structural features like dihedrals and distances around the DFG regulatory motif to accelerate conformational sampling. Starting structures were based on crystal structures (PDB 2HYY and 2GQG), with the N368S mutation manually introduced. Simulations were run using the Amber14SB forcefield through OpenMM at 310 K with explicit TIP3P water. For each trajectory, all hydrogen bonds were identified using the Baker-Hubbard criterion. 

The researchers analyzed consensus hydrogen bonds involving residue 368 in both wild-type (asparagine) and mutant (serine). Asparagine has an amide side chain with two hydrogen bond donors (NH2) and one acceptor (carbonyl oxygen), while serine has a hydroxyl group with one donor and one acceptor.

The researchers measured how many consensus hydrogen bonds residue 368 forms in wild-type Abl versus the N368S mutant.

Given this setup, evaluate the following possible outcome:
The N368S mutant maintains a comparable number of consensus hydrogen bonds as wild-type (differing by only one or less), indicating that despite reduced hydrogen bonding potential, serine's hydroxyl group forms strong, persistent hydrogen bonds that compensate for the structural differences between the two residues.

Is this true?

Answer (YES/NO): NO